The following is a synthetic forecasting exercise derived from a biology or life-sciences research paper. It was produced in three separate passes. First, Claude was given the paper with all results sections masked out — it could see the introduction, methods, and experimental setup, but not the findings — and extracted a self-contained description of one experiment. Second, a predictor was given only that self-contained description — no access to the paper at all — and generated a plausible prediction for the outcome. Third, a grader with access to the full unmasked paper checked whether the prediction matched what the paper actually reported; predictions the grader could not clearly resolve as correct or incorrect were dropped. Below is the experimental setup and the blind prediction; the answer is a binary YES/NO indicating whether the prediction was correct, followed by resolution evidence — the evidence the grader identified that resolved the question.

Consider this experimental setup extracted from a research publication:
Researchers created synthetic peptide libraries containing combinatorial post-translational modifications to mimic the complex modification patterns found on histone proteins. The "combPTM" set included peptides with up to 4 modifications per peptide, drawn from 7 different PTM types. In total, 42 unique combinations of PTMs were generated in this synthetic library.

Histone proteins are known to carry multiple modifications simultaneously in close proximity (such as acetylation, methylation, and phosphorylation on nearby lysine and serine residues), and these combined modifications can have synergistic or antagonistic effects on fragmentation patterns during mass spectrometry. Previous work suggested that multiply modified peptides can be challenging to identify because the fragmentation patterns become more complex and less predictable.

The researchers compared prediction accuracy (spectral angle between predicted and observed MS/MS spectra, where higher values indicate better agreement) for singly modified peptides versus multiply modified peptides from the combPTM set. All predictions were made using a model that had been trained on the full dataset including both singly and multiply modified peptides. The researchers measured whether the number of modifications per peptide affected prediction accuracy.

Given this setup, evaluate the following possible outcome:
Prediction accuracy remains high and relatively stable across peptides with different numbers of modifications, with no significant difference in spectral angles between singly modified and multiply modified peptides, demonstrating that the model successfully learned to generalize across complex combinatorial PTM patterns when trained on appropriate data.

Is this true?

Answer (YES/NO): YES